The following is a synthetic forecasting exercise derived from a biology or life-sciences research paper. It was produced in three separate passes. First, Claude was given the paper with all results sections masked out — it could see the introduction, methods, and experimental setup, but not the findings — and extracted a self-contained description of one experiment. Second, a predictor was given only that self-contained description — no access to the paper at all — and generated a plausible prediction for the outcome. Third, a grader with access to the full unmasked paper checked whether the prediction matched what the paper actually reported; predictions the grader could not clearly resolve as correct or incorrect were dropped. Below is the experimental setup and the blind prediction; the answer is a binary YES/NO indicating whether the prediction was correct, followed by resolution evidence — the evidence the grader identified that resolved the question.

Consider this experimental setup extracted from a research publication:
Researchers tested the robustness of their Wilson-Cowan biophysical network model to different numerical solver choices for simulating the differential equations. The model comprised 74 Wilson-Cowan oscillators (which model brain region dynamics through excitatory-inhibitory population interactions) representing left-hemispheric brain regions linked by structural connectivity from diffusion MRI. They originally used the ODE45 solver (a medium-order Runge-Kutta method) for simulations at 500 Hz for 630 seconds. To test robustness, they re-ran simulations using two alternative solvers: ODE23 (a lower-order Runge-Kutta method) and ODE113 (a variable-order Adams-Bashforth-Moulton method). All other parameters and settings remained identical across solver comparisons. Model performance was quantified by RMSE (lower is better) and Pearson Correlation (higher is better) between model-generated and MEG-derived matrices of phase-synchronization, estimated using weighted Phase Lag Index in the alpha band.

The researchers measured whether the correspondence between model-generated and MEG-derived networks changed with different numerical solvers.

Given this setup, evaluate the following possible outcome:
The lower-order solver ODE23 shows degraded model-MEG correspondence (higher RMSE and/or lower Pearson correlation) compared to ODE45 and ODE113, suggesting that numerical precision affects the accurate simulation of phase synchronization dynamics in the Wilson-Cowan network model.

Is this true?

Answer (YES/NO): NO